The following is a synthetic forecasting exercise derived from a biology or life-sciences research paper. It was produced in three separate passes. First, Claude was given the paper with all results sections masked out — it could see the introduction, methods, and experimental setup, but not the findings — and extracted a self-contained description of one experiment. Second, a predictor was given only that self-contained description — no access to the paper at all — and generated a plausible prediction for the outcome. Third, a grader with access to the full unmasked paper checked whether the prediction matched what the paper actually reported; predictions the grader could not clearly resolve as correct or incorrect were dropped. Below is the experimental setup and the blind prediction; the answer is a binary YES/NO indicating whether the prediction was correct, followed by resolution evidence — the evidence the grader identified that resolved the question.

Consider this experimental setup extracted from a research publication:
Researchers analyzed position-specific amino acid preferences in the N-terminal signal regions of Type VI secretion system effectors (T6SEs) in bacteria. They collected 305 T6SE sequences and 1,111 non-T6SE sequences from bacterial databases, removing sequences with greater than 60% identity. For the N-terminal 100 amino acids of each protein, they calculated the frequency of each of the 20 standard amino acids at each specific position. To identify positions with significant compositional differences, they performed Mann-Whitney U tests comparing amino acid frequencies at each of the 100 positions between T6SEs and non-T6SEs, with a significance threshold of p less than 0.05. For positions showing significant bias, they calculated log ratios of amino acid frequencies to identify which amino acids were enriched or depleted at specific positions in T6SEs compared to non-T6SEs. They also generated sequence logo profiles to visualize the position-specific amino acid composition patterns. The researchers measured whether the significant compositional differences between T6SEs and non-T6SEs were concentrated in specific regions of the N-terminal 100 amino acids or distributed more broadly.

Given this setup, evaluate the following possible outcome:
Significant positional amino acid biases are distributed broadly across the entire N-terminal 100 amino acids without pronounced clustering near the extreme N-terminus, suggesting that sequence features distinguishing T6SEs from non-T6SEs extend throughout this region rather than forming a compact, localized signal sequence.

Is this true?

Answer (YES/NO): YES